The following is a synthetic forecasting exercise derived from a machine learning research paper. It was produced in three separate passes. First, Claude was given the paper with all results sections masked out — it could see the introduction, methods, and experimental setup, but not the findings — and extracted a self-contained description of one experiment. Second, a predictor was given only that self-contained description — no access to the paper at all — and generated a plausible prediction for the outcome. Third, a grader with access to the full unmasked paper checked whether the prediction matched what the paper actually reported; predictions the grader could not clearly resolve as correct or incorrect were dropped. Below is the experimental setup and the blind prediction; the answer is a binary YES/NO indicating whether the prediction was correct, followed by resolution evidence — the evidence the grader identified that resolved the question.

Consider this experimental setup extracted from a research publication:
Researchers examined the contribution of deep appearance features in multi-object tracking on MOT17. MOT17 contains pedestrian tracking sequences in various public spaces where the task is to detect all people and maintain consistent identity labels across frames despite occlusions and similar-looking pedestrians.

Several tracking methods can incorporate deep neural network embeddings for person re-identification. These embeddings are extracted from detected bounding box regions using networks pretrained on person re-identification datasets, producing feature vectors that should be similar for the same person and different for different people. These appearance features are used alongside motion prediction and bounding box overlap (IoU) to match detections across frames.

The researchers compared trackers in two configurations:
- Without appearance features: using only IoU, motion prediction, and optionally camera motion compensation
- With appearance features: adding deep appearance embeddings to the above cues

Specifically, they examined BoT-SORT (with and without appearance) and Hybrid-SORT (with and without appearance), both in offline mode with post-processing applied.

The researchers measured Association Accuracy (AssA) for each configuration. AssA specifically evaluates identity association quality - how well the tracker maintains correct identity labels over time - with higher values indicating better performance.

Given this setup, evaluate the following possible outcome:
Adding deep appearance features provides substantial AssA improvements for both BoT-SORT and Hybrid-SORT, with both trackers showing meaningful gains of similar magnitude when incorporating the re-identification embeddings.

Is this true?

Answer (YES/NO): NO